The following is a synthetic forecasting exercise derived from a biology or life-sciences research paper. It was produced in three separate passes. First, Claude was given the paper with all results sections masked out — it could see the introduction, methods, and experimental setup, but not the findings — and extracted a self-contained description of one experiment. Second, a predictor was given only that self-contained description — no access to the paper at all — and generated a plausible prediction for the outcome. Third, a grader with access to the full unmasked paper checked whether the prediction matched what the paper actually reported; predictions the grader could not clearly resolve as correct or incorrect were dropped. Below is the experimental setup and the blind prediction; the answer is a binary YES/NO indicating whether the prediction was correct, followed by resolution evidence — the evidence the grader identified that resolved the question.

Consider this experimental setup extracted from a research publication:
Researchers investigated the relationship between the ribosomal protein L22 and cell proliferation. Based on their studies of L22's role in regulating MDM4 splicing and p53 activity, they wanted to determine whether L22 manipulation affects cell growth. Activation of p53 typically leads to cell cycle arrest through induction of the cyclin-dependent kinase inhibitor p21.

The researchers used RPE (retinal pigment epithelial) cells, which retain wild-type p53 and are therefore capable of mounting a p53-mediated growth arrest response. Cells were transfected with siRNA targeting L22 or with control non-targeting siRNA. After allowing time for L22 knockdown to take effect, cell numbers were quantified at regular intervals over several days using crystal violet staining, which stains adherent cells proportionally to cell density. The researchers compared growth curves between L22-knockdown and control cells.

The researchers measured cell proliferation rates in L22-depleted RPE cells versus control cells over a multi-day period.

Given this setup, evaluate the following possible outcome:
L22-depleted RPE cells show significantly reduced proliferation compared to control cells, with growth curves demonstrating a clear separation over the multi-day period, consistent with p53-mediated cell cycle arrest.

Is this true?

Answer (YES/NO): NO